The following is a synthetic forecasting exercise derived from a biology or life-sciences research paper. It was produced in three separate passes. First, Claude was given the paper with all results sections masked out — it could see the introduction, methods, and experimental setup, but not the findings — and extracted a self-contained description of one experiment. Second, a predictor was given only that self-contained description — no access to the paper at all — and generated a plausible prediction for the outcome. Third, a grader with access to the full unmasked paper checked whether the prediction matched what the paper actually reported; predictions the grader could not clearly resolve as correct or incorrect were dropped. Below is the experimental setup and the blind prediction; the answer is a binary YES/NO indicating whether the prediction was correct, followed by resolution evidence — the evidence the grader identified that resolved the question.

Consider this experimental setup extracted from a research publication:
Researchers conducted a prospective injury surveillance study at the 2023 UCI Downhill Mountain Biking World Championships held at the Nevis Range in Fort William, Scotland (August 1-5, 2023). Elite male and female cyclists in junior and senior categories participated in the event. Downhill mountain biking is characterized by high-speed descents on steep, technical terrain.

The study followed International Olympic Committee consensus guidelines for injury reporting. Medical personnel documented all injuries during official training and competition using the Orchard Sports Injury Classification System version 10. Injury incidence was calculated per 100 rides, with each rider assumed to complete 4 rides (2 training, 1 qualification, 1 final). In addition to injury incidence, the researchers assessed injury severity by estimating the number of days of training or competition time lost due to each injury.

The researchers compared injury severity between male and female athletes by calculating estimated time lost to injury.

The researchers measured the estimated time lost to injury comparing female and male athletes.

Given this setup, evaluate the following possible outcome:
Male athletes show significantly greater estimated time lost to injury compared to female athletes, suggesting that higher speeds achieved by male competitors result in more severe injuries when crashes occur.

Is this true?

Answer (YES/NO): NO